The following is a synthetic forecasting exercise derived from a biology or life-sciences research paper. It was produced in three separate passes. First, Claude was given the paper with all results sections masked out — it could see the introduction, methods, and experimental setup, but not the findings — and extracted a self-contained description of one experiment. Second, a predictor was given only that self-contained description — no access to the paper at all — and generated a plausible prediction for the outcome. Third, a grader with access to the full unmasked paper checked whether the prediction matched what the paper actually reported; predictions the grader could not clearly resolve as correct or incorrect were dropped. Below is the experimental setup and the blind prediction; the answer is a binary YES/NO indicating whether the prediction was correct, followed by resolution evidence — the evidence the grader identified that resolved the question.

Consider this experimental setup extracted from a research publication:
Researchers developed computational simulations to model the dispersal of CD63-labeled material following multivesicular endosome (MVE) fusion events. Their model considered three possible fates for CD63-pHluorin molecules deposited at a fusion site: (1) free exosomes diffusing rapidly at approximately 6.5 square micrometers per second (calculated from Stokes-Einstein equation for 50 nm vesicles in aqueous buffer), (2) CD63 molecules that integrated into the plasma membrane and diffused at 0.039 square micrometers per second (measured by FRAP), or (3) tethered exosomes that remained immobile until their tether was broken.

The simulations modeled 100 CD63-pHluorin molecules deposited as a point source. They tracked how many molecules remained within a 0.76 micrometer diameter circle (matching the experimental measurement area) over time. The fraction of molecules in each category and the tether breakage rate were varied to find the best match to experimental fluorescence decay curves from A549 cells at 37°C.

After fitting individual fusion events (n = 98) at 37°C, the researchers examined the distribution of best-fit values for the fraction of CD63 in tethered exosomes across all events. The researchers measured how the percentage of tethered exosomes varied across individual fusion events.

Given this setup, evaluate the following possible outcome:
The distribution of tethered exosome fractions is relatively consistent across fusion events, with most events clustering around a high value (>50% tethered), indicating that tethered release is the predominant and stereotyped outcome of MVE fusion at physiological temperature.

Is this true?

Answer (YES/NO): NO